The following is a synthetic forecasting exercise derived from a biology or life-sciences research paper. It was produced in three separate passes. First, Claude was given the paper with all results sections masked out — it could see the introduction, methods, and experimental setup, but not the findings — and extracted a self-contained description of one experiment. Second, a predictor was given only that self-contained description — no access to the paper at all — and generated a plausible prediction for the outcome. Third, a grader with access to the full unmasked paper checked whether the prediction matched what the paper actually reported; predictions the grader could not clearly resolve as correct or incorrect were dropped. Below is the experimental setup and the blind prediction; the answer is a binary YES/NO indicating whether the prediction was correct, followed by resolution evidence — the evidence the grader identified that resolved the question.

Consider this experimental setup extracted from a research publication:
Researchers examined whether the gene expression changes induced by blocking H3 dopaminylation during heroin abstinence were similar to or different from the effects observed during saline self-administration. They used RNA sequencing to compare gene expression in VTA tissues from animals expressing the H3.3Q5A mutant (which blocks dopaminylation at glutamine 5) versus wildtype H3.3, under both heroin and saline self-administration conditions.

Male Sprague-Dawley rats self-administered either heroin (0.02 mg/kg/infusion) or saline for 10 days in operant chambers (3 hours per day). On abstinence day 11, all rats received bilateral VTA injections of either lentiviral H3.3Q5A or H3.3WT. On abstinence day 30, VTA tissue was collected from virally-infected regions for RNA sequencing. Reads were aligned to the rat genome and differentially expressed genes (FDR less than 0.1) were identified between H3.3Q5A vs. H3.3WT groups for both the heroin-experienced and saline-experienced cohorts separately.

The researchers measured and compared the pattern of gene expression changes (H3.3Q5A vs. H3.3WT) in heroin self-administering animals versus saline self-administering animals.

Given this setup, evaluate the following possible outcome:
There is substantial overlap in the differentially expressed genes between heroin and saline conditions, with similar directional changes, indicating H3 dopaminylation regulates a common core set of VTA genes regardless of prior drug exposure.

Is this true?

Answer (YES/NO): NO